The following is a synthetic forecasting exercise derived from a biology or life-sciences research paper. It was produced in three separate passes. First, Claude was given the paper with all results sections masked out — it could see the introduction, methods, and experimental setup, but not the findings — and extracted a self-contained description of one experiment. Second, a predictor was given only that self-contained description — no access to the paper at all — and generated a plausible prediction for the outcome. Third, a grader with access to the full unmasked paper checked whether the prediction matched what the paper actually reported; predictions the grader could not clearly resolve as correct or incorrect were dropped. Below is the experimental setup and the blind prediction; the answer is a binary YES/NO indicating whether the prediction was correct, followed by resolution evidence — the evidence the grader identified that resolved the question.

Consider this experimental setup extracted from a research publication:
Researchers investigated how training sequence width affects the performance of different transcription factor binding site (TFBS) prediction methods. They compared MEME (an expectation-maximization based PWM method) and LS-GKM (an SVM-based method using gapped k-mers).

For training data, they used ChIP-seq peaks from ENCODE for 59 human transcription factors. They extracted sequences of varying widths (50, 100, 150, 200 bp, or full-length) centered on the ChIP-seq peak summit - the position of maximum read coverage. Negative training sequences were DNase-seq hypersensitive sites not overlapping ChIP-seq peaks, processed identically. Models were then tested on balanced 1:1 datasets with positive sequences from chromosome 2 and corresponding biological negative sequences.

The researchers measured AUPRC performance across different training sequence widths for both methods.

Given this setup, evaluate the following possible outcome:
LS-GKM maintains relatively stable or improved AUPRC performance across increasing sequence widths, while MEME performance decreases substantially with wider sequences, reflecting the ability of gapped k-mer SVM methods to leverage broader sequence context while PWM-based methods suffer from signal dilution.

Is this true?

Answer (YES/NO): YES